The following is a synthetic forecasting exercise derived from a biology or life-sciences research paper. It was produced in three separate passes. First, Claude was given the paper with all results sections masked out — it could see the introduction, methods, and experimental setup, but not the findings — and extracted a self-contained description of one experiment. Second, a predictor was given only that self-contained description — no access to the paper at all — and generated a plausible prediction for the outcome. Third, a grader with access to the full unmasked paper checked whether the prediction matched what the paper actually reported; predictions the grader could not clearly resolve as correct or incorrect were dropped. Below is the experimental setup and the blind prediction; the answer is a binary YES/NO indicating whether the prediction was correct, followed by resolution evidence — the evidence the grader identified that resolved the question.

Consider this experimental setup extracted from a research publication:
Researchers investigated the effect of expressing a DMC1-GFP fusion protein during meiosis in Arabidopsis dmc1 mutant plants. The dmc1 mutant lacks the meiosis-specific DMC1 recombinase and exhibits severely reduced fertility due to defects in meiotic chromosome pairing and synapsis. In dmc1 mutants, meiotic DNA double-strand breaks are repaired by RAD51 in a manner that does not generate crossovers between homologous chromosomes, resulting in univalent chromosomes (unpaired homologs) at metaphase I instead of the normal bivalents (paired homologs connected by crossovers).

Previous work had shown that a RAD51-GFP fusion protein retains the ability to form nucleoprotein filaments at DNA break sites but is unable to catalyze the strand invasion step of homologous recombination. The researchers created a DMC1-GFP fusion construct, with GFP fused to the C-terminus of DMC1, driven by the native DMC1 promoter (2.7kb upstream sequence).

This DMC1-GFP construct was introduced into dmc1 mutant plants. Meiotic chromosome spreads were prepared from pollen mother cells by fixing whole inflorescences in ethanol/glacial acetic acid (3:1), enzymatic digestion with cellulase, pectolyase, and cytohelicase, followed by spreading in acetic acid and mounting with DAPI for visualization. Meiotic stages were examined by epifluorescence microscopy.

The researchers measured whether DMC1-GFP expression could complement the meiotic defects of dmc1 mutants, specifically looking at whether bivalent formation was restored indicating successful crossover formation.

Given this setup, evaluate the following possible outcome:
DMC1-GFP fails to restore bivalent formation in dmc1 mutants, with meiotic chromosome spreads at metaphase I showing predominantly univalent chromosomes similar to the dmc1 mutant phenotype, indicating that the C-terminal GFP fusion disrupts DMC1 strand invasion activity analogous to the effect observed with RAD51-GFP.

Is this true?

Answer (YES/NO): YES